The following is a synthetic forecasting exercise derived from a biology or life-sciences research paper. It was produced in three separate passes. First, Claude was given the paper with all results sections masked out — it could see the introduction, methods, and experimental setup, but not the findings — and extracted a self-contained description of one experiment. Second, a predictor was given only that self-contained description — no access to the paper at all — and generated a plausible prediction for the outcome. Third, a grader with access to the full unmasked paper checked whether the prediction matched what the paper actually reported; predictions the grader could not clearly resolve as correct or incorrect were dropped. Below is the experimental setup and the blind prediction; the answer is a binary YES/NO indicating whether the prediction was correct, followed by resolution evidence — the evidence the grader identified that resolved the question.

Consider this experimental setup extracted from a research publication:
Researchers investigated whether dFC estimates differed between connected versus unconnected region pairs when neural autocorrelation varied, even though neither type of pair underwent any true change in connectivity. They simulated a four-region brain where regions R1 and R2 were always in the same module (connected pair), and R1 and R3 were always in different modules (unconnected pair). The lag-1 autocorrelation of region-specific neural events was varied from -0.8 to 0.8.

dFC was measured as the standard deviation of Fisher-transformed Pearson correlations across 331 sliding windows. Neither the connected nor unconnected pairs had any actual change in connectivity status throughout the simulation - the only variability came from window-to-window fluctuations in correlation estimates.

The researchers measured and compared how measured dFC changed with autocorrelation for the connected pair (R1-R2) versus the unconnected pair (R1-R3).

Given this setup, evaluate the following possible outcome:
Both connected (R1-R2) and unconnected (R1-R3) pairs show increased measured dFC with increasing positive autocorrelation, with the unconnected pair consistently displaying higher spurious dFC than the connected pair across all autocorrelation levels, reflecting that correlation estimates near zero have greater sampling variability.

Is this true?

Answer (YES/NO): NO